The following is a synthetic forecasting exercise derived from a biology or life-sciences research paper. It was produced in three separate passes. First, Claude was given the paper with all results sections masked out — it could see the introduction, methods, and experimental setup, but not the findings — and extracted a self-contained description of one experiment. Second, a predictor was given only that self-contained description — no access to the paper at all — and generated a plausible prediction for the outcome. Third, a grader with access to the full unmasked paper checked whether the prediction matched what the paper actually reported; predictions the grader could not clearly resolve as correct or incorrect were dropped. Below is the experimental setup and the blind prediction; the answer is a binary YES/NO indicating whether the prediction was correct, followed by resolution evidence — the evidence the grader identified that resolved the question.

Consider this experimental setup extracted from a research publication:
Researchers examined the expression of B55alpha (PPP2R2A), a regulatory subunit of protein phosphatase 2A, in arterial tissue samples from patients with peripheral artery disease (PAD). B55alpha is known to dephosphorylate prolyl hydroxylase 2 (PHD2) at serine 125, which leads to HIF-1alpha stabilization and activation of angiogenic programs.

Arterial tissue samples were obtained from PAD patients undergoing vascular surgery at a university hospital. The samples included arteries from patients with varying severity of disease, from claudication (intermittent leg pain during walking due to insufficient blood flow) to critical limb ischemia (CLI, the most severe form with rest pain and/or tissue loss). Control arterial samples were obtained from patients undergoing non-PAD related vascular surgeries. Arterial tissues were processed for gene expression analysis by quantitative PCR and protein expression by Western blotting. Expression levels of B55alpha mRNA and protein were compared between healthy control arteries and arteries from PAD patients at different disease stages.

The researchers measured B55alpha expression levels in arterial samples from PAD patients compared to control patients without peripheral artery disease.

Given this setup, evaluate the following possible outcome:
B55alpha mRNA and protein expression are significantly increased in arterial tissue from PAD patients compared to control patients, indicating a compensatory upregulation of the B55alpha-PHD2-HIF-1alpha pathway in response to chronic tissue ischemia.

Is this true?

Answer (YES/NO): NO